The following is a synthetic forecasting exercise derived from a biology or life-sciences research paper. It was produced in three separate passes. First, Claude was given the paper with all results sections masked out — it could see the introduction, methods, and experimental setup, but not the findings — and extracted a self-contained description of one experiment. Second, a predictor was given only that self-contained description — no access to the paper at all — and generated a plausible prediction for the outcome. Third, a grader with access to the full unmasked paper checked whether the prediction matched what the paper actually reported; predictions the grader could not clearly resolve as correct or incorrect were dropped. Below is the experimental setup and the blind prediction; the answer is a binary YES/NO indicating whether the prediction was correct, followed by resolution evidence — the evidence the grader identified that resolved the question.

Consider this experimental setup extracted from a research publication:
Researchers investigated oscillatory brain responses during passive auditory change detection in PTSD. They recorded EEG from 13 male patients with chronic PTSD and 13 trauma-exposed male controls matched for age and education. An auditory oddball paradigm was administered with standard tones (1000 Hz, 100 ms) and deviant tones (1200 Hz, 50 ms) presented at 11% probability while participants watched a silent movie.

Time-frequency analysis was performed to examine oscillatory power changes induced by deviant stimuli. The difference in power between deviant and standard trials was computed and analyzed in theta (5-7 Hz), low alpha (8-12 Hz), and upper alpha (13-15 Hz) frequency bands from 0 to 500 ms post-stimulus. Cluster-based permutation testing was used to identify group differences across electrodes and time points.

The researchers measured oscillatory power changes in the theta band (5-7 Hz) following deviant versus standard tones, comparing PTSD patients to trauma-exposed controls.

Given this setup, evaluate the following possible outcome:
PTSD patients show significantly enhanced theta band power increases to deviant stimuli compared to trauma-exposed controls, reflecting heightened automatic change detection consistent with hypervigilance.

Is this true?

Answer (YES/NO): YES